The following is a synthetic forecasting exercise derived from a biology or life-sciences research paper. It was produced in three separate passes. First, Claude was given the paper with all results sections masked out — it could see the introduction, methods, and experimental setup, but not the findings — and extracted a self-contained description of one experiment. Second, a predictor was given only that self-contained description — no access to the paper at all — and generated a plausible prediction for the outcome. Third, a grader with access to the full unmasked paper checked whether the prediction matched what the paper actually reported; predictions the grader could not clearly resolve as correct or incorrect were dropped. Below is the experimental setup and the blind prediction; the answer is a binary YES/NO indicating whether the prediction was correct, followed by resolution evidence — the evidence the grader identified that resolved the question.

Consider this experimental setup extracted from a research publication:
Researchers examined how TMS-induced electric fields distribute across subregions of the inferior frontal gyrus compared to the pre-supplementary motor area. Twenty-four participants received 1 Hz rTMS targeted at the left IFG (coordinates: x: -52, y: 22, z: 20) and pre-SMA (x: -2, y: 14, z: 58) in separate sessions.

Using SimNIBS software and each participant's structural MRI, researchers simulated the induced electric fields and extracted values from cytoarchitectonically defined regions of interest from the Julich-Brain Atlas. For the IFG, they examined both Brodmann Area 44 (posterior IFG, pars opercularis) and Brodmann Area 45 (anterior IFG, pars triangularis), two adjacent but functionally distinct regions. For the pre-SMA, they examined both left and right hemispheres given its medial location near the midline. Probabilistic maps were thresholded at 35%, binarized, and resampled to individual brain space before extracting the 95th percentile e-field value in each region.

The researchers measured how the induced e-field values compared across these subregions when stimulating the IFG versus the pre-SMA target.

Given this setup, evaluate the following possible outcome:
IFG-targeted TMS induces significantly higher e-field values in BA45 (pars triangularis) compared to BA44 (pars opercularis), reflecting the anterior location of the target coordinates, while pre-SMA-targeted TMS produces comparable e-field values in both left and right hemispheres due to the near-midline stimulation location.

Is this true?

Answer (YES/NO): NO